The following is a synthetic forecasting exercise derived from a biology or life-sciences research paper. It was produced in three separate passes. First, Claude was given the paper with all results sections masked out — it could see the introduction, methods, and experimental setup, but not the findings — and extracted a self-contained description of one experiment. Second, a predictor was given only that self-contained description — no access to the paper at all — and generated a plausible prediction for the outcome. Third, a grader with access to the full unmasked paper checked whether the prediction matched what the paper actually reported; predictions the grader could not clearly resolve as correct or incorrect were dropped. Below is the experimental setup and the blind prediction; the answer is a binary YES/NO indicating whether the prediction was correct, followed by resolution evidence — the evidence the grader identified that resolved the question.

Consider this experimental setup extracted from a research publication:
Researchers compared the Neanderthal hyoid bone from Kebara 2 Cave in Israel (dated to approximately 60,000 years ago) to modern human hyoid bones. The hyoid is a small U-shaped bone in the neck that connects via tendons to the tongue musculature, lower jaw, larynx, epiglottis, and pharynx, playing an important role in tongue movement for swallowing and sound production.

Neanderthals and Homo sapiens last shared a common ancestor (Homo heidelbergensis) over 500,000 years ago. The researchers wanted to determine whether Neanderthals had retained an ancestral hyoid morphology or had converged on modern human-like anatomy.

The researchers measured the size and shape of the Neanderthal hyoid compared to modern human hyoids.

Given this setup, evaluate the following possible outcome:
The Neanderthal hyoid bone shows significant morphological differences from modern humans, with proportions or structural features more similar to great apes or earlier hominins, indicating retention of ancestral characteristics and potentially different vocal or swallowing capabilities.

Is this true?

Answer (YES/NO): NO